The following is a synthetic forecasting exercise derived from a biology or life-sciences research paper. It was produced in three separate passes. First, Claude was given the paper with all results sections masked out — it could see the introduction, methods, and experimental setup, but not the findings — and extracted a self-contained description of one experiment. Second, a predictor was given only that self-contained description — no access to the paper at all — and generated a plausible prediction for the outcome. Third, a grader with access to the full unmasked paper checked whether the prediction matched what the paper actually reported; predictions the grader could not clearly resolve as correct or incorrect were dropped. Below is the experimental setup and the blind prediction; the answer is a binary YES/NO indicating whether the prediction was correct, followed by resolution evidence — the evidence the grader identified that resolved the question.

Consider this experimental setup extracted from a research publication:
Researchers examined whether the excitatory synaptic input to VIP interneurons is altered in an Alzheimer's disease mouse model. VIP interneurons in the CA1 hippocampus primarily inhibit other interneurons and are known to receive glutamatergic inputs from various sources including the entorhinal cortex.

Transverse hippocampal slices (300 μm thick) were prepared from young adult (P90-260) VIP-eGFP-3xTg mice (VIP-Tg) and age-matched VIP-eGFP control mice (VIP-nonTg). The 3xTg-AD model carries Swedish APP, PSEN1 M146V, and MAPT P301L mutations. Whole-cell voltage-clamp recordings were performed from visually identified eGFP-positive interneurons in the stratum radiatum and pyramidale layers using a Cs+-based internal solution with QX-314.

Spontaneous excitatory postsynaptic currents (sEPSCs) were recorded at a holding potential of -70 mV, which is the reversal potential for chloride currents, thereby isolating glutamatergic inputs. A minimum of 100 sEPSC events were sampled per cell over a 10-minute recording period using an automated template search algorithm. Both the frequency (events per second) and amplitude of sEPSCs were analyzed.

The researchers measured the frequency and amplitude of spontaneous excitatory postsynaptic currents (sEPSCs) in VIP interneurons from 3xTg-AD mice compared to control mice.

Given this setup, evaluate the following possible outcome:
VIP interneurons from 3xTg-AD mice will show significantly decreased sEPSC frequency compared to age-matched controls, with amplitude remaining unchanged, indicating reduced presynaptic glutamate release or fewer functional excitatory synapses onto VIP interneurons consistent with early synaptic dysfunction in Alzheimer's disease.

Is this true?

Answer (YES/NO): NO